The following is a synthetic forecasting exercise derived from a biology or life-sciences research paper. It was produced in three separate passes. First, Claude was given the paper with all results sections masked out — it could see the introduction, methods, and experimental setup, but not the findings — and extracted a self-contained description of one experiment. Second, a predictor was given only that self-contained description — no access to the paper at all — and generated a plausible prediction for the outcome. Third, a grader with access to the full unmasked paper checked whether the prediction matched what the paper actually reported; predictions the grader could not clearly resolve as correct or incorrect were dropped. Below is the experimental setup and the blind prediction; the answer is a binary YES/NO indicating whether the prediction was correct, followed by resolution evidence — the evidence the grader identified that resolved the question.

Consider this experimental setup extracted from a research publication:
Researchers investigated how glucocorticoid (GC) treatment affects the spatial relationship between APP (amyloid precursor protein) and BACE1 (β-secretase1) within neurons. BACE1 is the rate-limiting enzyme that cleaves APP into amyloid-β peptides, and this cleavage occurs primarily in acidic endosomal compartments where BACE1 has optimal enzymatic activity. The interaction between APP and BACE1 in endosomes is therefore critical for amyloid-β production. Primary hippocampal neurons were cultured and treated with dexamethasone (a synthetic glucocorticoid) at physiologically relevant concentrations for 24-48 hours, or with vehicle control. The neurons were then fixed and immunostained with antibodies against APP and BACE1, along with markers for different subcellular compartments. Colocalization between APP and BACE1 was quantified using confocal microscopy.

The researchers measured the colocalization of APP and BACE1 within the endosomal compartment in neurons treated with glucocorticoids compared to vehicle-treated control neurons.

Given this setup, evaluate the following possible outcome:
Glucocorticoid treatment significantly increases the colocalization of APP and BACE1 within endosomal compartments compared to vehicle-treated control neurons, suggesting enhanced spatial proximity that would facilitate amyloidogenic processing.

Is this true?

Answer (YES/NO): YES